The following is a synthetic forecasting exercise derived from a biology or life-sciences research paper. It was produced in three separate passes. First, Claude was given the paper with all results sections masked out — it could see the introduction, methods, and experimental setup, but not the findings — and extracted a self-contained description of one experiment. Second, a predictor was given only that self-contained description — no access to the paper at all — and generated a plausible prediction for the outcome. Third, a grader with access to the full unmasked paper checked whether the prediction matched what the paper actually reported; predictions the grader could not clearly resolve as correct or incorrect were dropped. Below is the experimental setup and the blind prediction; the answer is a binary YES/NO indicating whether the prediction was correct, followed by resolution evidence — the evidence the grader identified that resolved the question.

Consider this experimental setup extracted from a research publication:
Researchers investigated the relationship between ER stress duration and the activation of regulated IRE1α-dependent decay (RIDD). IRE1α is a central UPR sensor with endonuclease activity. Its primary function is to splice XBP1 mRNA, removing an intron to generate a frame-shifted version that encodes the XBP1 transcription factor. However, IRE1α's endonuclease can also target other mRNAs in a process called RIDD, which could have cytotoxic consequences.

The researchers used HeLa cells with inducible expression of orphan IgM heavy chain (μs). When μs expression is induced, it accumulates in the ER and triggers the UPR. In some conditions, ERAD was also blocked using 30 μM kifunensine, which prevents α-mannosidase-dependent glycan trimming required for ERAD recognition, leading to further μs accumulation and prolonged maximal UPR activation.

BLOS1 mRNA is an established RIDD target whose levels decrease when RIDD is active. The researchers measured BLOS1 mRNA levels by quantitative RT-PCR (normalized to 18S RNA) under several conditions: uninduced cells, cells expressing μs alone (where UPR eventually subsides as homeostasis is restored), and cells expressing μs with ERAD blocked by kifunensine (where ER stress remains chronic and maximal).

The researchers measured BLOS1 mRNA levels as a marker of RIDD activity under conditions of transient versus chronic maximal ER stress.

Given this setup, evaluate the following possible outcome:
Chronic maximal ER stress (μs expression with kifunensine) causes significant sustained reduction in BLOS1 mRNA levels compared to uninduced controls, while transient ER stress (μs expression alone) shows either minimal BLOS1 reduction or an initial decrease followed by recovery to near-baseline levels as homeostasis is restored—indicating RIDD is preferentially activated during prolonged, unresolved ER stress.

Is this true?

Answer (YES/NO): YES